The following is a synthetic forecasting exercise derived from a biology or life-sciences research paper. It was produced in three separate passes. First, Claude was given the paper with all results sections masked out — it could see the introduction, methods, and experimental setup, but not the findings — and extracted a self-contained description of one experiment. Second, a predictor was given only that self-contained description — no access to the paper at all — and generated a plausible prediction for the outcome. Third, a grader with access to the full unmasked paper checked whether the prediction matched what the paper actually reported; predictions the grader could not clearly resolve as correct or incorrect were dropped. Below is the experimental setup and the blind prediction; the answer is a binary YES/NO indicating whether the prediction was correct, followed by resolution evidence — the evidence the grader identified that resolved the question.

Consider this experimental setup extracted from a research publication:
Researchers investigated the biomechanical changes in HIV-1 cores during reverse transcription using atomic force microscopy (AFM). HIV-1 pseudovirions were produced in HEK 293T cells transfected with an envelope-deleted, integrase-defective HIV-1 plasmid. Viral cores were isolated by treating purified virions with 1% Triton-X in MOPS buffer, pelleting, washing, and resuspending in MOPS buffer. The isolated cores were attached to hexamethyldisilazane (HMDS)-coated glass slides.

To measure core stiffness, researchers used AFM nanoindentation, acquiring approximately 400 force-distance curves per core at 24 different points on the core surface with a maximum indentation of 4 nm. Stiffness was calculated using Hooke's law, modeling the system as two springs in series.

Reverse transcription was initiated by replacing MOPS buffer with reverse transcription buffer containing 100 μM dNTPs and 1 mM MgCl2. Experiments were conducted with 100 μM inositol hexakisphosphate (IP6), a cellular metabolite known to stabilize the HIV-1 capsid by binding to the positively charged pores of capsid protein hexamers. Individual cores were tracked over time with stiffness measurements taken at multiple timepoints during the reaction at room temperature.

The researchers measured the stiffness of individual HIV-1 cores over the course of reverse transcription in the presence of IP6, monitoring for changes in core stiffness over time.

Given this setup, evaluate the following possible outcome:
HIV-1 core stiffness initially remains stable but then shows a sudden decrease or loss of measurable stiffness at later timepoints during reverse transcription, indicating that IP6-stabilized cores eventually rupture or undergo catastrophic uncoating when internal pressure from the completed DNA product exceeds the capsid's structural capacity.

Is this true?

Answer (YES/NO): NO